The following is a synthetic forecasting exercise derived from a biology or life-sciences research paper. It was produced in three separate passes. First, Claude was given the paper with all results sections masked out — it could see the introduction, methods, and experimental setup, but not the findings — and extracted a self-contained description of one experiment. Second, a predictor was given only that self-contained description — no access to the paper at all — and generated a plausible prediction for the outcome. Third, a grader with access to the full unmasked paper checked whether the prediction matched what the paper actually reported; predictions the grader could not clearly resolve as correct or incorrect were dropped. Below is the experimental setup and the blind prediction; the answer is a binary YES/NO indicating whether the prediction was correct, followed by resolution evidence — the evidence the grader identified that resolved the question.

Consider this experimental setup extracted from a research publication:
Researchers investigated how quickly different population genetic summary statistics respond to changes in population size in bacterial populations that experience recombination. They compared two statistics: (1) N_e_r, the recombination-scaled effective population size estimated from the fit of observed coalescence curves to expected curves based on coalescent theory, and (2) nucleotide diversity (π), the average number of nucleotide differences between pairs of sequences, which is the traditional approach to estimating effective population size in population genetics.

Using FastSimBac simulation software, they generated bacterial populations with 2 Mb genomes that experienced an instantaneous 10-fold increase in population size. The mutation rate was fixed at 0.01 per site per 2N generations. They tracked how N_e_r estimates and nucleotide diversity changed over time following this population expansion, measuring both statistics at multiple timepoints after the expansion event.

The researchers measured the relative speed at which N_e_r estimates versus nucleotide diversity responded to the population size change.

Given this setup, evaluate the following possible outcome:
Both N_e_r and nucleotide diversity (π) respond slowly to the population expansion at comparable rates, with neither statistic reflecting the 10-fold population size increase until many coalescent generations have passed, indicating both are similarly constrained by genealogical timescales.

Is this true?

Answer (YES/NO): NO